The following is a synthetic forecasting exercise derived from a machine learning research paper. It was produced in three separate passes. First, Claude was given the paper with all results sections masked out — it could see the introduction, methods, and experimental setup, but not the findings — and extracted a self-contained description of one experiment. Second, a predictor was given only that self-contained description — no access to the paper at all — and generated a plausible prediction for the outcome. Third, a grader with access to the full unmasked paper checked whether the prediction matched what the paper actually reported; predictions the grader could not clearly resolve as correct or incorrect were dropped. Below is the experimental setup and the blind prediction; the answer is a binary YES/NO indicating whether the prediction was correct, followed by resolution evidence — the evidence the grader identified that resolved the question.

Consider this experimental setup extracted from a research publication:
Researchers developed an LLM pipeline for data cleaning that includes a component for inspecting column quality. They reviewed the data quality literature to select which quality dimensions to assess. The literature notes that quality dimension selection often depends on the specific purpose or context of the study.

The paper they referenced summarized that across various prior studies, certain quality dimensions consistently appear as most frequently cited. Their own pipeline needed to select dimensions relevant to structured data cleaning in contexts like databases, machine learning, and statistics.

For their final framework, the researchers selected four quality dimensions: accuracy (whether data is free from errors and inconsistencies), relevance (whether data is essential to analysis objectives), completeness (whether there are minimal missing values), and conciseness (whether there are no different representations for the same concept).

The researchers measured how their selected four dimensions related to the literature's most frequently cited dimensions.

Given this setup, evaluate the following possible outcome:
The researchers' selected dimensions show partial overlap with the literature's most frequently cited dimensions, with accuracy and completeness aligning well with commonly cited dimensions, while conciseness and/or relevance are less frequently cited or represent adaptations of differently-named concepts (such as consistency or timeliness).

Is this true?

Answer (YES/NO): NO